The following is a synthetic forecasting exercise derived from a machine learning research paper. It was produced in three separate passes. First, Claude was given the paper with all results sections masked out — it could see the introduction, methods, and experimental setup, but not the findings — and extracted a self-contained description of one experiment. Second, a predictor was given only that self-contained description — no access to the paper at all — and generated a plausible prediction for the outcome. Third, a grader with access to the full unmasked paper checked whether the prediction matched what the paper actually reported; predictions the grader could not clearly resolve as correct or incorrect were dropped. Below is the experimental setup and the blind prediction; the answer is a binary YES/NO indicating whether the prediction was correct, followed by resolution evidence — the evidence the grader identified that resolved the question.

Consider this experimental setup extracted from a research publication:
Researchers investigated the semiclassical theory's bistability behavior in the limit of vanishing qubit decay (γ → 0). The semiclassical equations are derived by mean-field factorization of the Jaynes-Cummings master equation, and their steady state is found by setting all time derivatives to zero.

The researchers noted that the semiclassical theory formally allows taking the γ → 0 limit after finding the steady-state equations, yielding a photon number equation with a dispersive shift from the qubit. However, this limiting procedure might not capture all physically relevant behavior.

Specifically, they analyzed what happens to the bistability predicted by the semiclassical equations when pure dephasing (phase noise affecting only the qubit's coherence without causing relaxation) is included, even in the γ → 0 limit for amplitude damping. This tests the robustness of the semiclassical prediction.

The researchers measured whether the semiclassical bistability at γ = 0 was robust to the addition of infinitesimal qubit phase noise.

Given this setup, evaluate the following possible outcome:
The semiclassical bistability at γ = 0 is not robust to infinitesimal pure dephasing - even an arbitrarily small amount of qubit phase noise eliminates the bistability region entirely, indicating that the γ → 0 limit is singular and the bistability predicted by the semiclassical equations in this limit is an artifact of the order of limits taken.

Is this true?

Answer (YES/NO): YES